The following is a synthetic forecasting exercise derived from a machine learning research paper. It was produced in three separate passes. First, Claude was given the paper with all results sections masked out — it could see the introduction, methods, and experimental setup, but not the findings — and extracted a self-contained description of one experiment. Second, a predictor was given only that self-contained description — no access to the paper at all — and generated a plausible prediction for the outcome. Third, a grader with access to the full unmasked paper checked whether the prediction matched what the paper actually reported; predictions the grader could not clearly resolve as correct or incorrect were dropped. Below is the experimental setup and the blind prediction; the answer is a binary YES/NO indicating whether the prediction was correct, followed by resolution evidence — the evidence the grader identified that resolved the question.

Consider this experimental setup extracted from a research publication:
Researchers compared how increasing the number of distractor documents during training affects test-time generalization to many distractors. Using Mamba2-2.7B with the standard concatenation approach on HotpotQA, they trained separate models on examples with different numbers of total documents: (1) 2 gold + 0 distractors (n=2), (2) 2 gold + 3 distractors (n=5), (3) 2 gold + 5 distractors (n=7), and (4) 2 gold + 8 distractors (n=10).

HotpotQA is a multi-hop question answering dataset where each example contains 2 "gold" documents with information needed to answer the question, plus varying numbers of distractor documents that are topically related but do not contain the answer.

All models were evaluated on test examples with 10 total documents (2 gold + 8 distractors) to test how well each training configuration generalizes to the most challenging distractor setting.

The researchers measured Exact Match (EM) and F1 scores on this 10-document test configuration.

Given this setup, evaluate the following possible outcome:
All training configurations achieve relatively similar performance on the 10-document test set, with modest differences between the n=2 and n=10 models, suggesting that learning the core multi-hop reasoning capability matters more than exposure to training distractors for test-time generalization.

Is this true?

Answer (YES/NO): NO